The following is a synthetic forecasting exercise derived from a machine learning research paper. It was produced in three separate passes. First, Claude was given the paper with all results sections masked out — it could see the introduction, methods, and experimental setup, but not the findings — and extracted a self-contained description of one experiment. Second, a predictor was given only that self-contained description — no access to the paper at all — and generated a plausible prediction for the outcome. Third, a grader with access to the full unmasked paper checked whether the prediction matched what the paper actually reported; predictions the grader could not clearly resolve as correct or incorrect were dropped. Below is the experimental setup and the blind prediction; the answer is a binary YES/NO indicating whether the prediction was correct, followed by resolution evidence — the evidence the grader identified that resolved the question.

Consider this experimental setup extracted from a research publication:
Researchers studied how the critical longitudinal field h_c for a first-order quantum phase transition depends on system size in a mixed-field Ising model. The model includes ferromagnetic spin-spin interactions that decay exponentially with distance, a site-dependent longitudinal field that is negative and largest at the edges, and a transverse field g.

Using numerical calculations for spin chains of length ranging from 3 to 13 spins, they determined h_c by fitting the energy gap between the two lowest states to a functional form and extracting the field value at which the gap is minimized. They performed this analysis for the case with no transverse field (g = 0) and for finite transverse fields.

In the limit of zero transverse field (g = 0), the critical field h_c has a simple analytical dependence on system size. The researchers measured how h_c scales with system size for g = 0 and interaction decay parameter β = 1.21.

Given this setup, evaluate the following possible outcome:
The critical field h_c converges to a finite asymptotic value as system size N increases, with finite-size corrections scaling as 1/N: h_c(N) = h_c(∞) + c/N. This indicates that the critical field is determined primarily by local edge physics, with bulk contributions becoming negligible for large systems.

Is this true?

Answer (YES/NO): NO